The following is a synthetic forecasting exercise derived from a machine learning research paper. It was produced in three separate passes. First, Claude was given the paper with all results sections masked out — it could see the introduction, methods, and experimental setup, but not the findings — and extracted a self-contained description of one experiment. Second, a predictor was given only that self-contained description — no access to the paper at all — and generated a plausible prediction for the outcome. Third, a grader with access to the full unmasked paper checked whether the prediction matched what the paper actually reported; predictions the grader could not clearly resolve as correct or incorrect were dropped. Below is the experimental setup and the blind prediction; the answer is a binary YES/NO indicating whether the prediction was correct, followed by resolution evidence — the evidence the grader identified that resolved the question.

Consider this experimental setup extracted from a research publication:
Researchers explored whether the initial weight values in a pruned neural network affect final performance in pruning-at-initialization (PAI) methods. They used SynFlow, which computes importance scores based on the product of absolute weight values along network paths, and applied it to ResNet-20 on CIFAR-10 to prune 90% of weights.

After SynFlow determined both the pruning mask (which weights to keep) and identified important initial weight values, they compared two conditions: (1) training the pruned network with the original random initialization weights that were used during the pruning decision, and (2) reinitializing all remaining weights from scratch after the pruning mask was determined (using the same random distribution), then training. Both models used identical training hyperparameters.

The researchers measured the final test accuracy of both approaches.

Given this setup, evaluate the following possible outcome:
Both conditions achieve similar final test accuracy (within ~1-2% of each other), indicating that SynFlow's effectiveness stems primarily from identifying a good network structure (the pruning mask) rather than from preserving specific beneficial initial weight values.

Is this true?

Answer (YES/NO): YES